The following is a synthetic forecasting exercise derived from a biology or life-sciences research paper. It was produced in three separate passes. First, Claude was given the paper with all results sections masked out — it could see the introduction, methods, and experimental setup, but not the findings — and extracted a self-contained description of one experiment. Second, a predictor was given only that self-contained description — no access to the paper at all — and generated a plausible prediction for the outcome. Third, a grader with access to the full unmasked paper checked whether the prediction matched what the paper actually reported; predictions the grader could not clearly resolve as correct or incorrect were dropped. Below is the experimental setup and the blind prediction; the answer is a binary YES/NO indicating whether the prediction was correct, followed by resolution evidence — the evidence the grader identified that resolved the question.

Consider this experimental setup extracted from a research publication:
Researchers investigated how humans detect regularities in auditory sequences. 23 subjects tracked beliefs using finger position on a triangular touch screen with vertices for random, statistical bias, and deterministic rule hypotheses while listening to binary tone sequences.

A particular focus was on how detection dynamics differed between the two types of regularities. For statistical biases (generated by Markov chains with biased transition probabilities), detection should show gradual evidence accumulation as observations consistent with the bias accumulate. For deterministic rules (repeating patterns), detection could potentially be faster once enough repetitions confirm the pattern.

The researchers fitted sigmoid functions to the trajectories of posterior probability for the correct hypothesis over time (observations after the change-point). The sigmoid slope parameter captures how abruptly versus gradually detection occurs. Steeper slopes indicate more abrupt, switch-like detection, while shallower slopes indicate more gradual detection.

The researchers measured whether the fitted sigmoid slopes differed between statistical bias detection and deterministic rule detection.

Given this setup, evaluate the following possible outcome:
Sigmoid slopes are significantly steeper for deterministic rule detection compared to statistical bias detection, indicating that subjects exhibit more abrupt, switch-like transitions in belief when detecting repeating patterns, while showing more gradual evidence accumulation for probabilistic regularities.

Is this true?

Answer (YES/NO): YES